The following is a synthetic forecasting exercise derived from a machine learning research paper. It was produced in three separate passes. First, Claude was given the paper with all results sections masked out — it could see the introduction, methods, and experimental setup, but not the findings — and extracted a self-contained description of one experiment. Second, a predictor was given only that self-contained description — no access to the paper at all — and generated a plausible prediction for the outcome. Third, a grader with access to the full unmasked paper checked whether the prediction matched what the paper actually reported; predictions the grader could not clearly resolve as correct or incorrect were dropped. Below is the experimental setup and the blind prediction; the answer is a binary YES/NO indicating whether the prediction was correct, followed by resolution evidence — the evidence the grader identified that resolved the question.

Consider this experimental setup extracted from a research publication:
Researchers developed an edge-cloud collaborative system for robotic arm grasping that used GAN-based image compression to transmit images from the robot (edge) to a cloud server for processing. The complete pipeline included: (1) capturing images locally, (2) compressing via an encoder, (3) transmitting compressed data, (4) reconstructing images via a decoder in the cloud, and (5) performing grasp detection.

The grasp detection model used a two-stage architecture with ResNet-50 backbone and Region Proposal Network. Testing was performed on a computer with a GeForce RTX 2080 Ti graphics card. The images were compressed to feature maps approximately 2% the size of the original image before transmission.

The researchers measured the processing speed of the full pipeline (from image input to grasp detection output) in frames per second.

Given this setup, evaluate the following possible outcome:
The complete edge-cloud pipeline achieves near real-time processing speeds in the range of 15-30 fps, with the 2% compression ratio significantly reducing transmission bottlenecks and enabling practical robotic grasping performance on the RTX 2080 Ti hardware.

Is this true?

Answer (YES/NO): NO